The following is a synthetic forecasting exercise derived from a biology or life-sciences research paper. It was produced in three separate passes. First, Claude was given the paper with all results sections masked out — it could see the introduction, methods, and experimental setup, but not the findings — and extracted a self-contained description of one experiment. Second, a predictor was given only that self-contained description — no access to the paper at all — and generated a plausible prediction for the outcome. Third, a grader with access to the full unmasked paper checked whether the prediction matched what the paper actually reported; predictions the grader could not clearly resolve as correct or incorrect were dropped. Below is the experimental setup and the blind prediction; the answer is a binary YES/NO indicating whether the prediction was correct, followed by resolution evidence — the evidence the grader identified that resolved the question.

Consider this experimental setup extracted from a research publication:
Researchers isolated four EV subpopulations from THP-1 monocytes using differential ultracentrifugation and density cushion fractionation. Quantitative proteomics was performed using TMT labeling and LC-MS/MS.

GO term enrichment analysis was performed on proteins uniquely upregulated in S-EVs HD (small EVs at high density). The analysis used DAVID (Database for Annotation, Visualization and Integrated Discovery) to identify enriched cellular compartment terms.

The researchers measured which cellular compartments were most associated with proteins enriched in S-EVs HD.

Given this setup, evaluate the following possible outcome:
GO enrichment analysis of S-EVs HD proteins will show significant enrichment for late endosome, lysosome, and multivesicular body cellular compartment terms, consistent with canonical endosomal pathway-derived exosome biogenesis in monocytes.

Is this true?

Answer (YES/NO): NO